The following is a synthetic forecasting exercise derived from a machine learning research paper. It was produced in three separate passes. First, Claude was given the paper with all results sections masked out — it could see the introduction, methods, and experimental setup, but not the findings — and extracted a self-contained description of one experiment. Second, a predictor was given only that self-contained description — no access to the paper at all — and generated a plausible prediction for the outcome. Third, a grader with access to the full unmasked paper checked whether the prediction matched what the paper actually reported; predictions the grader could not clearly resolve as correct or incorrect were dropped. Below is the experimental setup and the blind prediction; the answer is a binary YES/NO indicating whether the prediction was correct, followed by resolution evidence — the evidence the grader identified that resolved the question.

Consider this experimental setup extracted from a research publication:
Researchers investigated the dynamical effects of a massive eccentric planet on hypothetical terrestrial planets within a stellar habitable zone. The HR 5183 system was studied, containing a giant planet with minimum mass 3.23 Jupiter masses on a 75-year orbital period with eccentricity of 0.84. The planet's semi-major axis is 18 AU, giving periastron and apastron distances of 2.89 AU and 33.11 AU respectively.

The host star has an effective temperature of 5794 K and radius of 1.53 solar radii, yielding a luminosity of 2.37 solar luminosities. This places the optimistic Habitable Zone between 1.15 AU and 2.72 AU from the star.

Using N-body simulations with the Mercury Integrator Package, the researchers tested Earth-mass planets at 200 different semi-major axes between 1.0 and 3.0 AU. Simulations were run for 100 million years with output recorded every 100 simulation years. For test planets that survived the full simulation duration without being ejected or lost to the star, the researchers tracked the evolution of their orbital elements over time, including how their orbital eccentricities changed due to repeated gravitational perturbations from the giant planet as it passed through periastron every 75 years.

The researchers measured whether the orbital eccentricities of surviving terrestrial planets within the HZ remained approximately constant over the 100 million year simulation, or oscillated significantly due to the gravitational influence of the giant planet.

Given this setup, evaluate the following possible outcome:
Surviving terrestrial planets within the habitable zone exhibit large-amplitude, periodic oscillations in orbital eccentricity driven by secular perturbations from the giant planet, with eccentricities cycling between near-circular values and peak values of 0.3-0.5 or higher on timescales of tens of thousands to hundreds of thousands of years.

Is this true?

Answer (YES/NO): YES